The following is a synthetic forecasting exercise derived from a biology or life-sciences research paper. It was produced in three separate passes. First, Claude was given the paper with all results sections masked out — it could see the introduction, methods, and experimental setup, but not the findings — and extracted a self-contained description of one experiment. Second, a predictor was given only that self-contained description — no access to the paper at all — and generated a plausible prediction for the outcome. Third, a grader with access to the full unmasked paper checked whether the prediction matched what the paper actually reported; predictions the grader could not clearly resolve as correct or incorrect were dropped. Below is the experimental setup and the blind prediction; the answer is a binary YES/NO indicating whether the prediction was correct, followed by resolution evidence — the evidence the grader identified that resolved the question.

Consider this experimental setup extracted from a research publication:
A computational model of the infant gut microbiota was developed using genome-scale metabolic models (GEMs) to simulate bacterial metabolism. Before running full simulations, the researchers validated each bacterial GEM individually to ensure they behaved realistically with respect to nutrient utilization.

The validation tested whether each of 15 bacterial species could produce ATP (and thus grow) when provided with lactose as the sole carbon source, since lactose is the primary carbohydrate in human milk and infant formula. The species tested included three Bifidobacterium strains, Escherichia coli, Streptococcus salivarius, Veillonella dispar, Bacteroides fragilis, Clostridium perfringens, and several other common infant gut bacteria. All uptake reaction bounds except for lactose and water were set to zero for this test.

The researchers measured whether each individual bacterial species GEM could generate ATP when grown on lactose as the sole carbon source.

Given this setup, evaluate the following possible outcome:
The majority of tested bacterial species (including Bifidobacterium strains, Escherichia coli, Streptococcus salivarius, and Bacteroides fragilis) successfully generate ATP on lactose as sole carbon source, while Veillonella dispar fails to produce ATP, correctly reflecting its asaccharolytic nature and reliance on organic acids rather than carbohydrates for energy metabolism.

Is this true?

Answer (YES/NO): YES